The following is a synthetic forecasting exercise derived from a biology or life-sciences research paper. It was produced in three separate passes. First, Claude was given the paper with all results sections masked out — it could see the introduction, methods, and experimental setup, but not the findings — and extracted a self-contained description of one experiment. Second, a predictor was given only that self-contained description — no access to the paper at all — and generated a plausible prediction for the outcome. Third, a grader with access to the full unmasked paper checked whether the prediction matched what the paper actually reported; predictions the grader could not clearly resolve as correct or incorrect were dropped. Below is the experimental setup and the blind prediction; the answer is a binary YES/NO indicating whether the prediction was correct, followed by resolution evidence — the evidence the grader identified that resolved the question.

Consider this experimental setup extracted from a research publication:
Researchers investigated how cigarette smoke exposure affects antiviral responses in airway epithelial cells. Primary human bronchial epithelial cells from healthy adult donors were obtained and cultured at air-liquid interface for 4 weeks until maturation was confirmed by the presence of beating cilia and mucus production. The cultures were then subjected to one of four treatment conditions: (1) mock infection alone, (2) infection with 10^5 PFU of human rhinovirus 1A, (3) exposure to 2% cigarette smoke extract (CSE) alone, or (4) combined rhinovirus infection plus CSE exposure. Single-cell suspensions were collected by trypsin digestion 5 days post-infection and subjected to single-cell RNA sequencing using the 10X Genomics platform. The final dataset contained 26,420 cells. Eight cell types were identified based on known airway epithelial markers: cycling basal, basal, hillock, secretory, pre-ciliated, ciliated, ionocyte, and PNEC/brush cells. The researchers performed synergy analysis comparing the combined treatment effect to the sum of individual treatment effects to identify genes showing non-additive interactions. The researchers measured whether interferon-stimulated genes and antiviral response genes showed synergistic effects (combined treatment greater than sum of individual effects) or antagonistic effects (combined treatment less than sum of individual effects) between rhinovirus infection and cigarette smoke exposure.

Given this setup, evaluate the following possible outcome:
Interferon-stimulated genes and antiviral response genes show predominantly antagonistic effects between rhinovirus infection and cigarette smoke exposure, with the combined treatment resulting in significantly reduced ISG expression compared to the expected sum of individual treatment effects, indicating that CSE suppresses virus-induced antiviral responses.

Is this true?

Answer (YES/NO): YES